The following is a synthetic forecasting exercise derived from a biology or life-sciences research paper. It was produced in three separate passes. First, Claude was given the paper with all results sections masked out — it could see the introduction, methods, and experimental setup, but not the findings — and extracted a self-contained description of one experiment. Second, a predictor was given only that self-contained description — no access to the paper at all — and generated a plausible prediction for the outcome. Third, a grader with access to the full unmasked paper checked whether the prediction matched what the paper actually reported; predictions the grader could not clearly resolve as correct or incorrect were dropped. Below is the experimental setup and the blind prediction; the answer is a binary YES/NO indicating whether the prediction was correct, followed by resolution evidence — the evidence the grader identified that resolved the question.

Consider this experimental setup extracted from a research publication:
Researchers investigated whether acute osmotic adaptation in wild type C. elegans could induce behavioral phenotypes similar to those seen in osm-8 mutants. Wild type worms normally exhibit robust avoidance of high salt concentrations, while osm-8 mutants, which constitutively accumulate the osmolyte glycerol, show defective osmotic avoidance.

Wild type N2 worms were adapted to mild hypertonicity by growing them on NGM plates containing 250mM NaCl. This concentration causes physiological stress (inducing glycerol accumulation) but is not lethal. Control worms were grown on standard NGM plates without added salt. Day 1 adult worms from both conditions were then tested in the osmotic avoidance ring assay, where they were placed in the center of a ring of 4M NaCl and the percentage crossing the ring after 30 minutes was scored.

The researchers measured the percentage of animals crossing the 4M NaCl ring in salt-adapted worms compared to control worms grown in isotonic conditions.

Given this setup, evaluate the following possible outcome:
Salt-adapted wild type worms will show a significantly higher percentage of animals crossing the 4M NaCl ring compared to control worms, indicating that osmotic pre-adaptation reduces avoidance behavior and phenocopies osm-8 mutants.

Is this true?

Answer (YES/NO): YES